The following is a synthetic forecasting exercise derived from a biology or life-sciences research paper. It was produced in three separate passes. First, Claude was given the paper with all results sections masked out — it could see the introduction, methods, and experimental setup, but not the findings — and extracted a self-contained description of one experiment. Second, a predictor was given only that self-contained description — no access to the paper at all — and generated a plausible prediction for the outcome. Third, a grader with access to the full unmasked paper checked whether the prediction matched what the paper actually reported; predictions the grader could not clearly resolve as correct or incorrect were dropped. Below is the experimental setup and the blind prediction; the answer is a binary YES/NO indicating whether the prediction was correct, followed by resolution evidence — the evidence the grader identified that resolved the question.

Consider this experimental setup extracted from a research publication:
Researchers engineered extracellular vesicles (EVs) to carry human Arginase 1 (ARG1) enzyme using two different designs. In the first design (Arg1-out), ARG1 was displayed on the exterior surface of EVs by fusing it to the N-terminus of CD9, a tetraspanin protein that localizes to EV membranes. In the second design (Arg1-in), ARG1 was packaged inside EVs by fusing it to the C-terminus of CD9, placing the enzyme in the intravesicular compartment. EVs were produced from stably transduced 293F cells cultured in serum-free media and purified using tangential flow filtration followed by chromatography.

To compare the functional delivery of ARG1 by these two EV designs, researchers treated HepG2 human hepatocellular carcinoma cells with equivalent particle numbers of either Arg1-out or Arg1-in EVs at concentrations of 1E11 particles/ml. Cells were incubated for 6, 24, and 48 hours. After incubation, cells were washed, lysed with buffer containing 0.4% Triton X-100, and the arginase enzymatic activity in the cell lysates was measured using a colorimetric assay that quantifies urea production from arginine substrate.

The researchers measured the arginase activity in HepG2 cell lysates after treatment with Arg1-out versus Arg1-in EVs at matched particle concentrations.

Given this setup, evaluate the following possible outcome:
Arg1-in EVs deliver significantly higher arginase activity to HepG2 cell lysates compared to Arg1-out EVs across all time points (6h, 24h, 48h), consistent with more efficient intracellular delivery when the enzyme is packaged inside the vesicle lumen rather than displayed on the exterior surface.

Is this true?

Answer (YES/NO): YES